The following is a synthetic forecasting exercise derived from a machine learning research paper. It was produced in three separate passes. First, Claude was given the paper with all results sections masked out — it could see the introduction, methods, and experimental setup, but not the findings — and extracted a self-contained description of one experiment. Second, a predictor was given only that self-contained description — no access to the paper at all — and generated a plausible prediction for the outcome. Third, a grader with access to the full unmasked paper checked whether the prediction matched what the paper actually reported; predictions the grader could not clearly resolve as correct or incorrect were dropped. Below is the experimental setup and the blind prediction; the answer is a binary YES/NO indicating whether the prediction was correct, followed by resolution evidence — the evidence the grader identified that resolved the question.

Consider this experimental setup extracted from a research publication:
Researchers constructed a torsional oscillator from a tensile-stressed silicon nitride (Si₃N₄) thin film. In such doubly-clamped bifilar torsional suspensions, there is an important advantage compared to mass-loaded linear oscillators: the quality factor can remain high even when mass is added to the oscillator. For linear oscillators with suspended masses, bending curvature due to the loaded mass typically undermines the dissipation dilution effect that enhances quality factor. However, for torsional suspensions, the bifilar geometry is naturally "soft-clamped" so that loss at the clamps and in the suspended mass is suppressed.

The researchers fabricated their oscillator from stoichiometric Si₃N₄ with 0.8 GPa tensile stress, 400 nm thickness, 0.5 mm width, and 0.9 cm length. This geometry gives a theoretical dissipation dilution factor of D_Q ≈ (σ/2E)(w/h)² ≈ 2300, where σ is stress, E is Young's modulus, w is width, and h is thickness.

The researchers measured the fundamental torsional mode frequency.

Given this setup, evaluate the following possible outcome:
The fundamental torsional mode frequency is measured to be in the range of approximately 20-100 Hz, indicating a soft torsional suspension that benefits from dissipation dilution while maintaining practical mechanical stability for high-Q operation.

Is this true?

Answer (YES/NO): NO